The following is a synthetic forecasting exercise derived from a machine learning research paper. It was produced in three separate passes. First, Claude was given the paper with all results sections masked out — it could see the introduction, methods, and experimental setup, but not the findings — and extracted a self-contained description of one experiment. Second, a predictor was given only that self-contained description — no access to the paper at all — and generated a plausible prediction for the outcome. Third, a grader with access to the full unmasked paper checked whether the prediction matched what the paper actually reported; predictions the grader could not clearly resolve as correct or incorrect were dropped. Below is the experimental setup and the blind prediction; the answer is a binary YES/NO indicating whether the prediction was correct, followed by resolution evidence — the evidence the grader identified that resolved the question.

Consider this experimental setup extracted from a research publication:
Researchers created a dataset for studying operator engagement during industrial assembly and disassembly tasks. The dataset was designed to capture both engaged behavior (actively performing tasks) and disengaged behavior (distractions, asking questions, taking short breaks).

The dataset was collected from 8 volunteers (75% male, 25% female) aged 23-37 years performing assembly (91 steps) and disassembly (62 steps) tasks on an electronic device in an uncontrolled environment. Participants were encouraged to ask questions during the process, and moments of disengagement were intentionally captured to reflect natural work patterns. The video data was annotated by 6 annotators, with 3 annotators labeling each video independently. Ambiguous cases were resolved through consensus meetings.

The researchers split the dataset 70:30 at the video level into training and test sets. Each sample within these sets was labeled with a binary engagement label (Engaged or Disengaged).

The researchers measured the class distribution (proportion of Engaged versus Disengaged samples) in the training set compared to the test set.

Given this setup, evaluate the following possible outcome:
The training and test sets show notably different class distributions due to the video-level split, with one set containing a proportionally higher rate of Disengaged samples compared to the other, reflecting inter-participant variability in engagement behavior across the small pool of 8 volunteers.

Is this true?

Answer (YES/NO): YES